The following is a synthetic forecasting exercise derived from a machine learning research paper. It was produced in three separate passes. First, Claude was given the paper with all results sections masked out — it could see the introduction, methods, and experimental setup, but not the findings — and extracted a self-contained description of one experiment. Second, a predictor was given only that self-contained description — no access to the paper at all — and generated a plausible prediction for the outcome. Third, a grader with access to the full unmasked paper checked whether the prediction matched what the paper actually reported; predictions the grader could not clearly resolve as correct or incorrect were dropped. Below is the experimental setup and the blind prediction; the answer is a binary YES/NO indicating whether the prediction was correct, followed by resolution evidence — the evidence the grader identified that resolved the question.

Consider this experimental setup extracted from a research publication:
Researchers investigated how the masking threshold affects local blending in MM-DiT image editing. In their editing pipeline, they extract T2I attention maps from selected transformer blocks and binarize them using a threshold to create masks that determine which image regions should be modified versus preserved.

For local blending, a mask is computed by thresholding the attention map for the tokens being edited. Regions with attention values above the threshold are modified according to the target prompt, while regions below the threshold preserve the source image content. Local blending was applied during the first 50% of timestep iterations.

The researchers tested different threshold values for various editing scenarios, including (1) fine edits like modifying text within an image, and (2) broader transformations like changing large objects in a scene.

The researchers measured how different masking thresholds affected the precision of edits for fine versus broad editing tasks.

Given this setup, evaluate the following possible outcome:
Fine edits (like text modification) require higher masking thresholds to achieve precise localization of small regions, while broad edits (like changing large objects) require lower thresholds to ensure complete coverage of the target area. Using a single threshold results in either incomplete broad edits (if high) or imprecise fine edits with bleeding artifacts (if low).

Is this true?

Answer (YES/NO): YES